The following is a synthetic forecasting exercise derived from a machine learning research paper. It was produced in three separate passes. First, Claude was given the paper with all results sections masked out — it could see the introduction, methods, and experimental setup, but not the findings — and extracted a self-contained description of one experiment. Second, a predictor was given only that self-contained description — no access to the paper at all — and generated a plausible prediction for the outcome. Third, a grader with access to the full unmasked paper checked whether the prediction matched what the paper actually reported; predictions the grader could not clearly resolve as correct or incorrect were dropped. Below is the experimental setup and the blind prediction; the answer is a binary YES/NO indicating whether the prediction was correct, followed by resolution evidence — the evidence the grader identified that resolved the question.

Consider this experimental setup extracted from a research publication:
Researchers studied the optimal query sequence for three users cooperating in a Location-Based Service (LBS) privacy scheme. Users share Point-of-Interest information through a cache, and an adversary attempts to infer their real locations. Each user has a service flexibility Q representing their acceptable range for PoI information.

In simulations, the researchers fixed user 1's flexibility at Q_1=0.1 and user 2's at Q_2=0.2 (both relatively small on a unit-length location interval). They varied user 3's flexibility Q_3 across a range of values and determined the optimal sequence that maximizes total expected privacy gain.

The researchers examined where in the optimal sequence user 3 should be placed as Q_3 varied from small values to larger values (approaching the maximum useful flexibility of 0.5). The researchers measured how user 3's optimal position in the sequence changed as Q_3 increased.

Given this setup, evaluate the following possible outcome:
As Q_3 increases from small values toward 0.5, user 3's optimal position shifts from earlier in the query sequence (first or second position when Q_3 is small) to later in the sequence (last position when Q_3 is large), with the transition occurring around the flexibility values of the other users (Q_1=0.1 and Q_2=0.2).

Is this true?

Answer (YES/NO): NO